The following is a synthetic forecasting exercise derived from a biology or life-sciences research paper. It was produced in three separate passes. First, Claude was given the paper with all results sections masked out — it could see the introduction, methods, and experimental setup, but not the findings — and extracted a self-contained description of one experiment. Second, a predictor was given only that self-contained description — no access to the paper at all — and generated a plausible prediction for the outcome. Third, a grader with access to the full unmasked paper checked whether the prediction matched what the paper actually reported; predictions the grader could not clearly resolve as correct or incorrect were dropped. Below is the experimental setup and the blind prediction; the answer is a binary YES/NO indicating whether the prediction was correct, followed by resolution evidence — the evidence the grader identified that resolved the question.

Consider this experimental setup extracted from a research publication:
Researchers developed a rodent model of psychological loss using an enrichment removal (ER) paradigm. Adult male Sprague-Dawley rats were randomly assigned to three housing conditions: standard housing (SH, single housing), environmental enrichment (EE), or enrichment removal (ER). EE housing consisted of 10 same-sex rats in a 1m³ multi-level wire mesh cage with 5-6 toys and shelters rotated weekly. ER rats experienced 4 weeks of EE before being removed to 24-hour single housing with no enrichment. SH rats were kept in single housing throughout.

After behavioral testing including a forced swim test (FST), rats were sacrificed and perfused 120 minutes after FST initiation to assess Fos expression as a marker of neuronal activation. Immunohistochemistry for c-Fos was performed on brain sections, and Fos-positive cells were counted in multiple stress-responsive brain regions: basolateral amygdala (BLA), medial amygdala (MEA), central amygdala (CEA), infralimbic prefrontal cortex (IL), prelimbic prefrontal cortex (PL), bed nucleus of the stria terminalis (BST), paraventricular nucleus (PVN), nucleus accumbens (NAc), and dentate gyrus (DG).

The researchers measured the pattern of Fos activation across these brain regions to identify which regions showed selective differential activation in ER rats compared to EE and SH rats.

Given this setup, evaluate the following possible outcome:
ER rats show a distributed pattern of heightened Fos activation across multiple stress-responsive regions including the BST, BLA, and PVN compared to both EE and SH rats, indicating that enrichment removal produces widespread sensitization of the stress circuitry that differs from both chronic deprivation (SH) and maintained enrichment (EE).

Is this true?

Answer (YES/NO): NO